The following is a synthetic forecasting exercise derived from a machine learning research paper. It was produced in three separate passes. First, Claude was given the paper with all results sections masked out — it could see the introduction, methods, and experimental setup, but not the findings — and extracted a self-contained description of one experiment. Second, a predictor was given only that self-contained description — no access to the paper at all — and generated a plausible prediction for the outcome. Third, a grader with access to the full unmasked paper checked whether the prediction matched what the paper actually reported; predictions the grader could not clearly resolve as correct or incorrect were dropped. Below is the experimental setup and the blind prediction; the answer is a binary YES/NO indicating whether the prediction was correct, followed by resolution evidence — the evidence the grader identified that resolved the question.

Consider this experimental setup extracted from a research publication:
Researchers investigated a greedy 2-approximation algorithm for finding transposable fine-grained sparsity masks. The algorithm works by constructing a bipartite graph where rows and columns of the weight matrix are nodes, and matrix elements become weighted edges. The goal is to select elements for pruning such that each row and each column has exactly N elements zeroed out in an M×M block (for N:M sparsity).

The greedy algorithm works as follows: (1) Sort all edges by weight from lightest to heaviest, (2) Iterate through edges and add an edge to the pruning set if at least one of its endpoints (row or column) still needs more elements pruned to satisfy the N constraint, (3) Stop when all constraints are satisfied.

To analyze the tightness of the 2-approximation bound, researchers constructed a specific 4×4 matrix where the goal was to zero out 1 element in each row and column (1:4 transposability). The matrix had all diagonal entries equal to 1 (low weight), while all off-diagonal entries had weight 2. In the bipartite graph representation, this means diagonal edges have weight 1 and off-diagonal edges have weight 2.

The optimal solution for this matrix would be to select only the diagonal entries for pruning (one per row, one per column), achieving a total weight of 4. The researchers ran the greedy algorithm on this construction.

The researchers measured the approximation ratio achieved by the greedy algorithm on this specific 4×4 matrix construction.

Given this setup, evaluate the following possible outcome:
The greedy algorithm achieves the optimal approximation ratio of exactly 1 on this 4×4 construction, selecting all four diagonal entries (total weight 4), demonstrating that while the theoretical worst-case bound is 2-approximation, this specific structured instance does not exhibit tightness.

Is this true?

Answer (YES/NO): NO